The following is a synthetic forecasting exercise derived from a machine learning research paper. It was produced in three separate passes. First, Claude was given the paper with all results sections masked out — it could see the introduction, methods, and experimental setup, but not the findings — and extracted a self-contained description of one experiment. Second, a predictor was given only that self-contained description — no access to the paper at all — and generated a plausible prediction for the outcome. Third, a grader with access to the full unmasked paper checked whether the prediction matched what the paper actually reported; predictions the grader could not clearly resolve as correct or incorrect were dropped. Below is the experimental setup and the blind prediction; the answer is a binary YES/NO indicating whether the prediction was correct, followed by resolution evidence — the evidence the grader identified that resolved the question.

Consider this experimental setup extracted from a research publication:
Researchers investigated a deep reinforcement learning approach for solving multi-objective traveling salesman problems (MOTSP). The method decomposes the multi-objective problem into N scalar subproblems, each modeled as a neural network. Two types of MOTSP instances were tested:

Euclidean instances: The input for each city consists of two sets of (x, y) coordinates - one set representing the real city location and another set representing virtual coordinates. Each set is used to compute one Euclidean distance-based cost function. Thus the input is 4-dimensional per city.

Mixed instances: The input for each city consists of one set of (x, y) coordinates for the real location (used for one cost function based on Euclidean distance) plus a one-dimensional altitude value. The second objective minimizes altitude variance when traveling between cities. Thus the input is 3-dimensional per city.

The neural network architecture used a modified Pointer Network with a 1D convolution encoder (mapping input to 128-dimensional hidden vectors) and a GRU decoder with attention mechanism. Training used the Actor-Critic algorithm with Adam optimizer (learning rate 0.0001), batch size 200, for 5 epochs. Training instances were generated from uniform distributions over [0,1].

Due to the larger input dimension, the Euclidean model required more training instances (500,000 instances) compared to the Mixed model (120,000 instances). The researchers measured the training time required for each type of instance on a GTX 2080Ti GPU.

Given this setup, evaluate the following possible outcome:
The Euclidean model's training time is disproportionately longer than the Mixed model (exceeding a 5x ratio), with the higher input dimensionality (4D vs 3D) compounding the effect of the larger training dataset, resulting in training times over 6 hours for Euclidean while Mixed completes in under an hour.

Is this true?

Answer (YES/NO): NO